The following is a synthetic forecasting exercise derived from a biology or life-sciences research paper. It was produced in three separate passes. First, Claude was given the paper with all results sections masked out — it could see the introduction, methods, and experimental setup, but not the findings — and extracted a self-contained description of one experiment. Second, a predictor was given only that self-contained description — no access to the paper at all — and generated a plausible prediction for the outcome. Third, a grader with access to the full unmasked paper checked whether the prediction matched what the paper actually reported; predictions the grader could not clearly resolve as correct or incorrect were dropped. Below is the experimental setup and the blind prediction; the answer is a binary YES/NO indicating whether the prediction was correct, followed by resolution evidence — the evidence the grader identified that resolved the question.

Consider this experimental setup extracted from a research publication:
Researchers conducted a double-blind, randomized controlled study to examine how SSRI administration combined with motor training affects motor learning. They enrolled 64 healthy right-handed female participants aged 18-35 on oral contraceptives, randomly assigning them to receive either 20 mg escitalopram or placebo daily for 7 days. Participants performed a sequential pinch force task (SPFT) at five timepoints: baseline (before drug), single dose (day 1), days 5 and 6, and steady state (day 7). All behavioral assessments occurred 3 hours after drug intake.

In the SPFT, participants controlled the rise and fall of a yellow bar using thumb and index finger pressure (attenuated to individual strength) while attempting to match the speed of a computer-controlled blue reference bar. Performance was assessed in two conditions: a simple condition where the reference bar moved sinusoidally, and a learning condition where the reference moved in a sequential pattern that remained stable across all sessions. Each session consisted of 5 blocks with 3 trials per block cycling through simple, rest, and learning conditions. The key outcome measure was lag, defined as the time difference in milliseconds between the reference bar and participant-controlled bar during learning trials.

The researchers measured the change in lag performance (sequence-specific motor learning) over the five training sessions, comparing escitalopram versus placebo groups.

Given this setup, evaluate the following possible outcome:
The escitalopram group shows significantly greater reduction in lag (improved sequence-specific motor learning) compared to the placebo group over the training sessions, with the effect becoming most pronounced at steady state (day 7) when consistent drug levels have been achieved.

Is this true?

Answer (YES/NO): NO